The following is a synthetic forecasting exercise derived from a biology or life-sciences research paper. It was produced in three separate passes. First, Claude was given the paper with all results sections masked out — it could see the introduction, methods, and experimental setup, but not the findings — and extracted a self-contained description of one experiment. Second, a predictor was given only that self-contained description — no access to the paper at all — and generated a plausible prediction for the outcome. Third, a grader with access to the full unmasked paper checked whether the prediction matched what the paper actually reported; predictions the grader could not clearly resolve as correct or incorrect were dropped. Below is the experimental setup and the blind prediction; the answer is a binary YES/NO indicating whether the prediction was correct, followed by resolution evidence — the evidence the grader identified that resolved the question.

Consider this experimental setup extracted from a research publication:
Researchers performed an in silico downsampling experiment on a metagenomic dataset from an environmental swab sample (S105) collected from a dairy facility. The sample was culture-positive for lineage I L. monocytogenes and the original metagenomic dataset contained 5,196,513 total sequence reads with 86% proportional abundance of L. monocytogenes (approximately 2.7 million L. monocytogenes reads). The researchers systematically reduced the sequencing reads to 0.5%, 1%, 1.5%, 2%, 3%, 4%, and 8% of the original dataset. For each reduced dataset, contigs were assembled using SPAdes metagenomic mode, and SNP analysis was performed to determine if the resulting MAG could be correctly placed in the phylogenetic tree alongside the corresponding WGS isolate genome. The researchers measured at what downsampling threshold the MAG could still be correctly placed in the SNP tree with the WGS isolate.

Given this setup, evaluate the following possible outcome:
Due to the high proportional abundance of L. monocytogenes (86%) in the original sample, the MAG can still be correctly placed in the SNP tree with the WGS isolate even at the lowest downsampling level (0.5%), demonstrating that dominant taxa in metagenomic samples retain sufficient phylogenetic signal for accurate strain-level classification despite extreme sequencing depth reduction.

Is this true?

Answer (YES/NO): NO